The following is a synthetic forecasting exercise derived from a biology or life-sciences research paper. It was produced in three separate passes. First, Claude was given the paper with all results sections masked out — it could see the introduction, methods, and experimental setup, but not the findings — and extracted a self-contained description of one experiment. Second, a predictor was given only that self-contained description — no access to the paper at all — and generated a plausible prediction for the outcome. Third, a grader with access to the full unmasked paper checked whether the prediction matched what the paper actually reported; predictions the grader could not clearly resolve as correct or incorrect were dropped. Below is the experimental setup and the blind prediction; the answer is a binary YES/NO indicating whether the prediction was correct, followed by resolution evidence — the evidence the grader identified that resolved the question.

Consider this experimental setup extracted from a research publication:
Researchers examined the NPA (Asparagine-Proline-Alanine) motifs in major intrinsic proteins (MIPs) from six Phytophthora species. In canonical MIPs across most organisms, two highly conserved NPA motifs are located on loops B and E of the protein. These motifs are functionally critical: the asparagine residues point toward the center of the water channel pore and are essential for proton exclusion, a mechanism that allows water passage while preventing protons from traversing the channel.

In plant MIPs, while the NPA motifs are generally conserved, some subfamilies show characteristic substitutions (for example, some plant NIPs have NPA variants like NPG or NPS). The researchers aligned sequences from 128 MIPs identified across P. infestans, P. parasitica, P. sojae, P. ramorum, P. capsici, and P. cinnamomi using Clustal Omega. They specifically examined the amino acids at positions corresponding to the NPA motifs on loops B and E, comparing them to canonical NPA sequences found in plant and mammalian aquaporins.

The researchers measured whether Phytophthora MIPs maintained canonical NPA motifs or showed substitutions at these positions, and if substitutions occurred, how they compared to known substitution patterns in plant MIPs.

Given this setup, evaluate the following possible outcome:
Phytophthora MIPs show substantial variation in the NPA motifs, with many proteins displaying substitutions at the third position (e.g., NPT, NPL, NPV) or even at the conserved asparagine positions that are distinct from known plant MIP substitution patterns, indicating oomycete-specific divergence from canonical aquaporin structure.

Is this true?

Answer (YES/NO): NO